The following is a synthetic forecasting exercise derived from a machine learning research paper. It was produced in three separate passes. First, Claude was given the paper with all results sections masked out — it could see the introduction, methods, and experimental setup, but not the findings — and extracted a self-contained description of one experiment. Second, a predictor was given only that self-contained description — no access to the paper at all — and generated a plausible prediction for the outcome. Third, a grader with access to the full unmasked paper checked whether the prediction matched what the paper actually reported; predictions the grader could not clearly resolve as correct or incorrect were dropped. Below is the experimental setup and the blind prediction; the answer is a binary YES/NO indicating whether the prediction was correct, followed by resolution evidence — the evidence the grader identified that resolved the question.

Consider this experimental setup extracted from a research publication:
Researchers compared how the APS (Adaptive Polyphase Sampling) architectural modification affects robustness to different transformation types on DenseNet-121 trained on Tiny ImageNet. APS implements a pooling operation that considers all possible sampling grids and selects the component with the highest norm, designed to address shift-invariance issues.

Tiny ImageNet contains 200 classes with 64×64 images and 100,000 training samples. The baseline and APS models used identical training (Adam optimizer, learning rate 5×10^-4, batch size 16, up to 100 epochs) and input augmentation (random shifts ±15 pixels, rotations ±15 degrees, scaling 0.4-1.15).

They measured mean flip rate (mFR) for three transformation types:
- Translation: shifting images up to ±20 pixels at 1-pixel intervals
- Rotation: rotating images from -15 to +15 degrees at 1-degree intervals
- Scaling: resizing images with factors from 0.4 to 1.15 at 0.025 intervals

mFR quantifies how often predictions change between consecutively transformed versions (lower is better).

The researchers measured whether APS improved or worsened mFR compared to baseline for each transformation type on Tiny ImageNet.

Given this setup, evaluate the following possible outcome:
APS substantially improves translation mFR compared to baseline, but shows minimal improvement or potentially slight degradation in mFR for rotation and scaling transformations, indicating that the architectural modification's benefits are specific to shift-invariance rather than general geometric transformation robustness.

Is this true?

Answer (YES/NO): NO